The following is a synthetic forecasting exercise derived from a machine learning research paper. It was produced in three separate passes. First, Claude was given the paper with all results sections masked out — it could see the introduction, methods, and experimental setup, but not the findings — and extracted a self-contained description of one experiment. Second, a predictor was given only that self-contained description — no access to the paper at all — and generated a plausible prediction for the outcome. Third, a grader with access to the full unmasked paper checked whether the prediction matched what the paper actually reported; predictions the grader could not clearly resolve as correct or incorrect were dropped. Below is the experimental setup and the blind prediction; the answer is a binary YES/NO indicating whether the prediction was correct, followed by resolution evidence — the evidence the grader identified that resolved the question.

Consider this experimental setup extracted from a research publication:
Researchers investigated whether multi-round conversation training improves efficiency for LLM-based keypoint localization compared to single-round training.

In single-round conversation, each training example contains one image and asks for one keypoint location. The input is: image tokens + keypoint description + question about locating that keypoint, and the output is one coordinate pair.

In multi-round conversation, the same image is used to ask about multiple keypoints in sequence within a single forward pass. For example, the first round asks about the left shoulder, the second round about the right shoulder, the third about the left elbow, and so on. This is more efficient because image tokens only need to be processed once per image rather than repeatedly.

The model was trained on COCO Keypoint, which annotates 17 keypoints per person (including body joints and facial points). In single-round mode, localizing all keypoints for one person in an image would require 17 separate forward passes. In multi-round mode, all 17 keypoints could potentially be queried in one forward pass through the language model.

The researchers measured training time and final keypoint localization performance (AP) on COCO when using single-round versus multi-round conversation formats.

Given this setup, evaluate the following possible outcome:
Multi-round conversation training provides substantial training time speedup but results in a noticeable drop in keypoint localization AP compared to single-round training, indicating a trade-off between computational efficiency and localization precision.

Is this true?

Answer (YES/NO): NO